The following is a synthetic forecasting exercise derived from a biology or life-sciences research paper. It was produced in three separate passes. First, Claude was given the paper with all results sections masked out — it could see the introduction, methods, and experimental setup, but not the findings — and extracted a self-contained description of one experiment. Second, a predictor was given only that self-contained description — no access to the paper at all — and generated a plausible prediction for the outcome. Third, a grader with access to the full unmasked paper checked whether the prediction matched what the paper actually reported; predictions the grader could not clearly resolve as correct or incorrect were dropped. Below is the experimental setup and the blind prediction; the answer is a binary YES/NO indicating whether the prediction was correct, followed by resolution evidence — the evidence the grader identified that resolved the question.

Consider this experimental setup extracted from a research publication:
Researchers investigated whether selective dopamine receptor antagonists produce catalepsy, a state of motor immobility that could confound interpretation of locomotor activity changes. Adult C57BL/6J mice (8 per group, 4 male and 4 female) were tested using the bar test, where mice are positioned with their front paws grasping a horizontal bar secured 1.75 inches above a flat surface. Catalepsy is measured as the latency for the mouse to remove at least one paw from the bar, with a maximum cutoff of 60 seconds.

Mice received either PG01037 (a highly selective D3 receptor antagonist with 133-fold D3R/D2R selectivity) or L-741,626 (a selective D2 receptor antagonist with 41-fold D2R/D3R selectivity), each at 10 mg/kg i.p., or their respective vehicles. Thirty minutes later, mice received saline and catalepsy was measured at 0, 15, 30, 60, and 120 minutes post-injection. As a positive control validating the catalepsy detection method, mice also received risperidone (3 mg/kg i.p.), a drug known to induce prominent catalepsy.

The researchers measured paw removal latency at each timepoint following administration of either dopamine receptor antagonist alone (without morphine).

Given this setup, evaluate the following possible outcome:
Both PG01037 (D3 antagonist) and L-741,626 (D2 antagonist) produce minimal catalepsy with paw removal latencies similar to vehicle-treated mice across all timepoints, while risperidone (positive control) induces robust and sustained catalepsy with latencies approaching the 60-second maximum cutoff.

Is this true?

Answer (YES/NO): NO